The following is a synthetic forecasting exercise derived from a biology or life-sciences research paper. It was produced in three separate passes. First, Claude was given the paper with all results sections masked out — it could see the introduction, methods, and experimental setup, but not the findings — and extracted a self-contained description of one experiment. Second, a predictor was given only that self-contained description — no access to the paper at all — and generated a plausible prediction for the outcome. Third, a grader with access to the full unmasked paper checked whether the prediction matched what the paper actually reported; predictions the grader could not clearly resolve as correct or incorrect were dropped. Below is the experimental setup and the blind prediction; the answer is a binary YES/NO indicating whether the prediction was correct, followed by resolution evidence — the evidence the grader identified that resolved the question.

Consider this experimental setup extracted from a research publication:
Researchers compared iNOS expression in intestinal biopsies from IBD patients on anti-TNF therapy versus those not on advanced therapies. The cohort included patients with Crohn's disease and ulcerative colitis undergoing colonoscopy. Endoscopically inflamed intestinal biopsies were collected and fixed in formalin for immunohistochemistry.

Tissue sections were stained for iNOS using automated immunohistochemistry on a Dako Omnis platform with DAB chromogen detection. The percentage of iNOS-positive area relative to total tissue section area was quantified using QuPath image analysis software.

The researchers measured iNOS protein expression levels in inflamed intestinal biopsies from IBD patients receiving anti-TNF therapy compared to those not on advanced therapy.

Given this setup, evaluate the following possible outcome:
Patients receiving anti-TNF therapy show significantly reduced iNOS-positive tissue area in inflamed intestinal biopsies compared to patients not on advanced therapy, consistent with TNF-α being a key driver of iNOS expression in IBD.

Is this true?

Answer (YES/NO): NO